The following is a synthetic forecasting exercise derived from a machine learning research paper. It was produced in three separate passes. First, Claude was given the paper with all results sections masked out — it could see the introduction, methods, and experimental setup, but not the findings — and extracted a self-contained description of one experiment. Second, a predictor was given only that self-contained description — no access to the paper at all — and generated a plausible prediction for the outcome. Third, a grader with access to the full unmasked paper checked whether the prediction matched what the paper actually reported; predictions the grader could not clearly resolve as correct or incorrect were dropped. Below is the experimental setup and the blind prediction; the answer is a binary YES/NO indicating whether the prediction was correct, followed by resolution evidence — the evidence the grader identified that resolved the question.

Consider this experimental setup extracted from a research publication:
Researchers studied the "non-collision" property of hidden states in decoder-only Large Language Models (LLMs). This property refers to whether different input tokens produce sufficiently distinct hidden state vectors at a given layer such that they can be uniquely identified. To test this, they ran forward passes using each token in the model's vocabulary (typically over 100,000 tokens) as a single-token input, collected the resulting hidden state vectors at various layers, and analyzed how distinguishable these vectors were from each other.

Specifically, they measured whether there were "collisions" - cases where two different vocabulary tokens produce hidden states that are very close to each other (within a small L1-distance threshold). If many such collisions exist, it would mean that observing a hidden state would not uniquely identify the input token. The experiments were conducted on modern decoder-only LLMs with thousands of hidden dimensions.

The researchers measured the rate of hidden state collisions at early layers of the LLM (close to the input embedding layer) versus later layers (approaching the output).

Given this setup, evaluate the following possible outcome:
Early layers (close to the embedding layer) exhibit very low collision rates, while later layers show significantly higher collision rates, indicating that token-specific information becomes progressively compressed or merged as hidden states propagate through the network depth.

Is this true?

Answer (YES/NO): NO